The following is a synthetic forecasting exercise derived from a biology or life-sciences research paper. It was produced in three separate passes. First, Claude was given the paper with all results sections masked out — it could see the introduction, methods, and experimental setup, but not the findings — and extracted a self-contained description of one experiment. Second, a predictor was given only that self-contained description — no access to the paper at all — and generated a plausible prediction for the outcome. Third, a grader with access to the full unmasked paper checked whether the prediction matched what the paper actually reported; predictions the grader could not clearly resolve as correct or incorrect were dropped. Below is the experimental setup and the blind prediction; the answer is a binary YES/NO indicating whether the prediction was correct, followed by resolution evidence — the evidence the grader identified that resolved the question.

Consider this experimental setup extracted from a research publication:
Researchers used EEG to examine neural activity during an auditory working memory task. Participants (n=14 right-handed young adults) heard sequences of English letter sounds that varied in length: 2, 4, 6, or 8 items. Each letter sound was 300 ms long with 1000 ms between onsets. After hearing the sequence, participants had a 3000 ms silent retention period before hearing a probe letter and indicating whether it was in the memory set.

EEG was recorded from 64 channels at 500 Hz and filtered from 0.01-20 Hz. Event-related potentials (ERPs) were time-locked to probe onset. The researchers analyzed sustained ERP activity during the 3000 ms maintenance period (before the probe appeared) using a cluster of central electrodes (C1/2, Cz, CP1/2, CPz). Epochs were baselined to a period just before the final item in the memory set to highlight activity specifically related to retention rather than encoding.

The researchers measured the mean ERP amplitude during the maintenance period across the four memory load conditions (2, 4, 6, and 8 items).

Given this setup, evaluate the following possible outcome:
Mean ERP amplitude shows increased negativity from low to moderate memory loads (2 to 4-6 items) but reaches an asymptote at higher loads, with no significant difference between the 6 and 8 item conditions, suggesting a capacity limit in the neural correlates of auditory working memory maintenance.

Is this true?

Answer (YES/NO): NO